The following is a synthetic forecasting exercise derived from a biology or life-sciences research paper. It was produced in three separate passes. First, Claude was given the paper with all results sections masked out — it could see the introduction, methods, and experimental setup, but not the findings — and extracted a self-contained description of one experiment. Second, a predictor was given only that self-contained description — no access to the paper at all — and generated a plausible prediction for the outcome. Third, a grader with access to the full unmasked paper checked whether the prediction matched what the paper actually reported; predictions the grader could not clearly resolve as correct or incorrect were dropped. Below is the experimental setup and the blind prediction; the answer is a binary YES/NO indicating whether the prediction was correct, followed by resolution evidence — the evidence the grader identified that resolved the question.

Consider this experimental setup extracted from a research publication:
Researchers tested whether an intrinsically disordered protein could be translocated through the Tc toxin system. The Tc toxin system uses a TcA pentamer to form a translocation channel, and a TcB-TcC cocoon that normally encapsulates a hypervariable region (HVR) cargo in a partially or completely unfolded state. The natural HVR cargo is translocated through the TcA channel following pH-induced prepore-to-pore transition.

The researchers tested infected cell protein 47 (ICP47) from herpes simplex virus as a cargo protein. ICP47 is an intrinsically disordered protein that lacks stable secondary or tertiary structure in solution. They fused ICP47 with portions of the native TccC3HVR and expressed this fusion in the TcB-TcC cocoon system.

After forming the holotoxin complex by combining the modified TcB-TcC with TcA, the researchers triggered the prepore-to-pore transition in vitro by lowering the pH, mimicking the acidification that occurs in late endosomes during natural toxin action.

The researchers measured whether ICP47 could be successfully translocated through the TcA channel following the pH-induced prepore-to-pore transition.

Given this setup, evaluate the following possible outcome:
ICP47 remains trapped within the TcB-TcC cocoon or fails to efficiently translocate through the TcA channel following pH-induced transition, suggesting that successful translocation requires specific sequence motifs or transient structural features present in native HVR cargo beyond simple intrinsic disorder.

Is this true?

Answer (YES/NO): NO